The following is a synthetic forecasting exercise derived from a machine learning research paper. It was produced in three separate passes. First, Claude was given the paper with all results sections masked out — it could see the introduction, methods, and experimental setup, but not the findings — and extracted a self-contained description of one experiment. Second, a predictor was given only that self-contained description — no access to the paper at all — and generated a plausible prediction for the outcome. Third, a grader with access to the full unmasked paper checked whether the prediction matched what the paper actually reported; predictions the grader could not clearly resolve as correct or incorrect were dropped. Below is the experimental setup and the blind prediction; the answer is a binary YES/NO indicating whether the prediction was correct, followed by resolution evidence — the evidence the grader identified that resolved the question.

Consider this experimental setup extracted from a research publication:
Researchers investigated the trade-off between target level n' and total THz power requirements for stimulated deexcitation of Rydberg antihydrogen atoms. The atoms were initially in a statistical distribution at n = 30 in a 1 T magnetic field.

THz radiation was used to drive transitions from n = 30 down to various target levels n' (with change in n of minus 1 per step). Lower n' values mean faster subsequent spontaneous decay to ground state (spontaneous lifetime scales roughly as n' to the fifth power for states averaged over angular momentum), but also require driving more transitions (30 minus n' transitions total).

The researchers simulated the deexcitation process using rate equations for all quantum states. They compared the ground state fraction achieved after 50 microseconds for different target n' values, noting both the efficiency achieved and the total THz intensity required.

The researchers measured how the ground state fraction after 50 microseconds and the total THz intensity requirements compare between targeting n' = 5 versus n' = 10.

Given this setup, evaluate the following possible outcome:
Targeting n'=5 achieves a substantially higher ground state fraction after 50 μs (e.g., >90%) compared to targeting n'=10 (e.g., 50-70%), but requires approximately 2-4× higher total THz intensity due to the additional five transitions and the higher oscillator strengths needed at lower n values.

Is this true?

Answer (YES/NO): NO